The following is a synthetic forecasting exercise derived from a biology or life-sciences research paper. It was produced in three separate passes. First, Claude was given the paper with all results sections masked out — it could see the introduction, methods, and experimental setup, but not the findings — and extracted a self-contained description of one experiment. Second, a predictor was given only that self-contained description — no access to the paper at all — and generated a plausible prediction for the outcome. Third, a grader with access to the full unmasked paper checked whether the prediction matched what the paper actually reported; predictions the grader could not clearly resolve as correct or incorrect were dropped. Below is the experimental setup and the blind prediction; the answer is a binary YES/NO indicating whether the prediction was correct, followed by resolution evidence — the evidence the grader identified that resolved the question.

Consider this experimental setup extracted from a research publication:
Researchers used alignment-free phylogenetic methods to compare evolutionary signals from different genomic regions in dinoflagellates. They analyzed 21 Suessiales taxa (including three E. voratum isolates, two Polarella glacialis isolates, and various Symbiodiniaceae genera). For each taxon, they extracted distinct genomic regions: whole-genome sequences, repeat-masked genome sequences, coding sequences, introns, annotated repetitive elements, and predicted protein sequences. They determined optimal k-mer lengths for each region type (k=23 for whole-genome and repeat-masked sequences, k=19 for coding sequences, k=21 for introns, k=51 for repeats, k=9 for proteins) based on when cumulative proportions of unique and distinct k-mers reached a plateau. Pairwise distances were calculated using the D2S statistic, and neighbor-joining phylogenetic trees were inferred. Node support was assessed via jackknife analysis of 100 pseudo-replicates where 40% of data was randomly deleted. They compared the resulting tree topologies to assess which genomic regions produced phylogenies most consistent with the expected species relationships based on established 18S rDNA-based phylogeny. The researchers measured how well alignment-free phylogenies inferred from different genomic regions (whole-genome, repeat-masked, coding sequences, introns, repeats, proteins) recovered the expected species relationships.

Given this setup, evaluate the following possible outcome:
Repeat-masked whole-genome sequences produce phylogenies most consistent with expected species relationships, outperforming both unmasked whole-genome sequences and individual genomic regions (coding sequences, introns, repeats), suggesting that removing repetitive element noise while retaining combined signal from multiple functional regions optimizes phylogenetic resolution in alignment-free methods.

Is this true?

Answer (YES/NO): NO